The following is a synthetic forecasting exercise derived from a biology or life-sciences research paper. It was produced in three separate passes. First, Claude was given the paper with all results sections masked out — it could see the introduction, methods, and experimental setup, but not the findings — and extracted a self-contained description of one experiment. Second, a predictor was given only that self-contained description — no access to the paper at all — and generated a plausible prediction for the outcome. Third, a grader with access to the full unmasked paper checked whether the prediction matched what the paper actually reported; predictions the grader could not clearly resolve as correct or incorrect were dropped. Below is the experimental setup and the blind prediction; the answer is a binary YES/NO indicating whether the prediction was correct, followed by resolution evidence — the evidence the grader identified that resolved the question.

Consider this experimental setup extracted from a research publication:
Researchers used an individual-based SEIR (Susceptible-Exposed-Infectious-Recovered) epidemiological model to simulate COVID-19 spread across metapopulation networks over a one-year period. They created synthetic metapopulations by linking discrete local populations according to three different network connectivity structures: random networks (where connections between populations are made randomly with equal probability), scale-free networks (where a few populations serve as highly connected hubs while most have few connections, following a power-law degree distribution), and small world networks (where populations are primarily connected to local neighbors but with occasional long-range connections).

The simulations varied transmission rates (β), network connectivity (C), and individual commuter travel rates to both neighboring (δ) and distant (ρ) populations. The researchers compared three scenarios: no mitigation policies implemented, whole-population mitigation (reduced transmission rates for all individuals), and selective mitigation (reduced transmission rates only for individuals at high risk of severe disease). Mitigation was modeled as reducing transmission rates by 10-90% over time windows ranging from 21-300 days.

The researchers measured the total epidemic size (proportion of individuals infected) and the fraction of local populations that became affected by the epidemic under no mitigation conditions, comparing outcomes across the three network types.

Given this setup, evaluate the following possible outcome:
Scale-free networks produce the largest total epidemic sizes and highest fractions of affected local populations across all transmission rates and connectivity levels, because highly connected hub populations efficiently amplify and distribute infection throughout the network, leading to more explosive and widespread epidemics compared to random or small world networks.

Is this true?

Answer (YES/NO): NO